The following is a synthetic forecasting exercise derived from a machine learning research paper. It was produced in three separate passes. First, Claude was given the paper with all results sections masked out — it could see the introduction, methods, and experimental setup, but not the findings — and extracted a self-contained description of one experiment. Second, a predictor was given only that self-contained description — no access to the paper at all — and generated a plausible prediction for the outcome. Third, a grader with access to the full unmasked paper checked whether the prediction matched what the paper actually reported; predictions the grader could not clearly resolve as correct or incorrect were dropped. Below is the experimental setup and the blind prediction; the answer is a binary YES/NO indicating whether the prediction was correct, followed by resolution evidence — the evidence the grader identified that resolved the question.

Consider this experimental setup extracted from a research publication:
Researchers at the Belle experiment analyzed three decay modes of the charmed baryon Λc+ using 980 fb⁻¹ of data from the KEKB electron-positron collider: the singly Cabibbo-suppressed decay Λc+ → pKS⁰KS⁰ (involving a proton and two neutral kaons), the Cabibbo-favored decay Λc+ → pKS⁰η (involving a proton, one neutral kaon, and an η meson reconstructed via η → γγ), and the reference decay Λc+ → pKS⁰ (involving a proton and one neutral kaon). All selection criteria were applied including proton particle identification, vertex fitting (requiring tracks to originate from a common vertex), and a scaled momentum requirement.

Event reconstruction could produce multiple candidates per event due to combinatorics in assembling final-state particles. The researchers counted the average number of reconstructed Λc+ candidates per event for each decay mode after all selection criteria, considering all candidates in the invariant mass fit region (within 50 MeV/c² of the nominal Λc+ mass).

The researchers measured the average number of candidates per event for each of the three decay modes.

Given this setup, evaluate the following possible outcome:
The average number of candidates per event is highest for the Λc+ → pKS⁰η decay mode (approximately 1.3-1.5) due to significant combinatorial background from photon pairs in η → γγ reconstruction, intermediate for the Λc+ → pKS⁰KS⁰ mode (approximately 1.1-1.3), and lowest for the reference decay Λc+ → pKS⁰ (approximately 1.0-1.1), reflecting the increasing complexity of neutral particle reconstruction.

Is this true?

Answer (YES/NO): NO